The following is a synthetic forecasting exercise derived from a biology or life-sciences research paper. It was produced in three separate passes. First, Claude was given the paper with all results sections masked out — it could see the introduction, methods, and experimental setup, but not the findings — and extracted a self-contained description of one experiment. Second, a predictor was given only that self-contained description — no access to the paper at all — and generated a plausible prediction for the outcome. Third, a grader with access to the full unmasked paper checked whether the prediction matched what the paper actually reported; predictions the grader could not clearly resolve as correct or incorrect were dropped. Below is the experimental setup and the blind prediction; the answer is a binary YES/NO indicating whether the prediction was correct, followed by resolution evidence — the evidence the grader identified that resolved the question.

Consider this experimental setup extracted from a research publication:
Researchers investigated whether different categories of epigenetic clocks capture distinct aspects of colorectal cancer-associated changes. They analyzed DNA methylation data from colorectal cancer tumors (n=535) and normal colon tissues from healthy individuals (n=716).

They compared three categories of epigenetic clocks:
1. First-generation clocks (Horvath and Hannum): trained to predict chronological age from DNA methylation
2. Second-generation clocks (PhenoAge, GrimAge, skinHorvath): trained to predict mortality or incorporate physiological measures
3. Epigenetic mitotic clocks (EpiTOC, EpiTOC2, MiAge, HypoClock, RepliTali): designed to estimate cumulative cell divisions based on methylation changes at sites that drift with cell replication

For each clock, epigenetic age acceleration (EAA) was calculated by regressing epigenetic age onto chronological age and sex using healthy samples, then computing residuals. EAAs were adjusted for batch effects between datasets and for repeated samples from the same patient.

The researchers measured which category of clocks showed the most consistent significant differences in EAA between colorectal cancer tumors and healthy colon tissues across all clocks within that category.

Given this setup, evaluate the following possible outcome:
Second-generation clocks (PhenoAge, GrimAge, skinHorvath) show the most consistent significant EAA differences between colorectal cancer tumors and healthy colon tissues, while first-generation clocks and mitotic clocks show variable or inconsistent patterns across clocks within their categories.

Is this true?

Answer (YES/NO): NO